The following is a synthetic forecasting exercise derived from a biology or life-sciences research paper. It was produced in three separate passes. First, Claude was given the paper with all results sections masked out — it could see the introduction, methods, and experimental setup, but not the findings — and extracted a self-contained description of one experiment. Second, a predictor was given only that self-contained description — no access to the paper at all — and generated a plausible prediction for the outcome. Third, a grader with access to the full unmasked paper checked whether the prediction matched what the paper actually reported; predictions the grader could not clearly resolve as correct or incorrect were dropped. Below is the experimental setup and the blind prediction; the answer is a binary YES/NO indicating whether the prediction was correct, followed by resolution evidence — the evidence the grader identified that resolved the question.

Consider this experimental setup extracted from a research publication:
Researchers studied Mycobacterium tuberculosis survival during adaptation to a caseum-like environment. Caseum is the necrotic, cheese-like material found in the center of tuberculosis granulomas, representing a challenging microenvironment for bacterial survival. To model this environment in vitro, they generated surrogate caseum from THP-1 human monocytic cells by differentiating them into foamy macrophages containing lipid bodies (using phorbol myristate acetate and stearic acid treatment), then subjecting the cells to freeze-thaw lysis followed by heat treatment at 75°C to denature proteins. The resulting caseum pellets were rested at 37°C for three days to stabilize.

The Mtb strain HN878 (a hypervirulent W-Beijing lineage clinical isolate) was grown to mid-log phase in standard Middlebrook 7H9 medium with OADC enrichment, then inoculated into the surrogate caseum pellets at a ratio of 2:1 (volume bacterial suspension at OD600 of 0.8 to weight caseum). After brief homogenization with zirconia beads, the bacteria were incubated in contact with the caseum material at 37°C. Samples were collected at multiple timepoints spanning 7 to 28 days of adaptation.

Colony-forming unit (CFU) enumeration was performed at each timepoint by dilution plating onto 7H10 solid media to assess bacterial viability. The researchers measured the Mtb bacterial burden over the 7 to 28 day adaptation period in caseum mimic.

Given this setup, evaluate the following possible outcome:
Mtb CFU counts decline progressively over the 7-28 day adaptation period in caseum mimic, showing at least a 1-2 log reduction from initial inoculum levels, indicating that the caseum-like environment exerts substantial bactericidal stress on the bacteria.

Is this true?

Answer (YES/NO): NO